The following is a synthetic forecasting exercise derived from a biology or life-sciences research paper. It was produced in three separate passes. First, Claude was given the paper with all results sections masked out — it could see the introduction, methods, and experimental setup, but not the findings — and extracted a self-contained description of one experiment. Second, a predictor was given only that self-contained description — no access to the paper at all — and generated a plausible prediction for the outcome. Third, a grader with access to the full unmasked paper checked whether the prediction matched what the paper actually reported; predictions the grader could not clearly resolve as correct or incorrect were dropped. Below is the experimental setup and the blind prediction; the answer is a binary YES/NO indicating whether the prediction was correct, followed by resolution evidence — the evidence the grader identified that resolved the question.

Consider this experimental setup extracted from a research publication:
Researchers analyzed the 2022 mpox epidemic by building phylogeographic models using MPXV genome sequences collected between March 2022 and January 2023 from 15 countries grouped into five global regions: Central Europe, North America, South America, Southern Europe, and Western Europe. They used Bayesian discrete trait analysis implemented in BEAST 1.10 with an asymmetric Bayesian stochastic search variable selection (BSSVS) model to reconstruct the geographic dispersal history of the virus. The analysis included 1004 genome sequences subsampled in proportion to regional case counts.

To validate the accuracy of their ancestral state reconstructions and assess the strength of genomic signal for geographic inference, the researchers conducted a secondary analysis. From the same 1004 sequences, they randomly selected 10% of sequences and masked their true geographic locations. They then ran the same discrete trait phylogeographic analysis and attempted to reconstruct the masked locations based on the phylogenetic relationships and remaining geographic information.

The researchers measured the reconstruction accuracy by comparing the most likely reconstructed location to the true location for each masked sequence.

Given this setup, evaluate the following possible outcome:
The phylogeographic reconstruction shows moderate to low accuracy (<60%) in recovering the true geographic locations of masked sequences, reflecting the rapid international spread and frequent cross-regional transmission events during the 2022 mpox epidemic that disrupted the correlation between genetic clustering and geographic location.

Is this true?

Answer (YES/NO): NO